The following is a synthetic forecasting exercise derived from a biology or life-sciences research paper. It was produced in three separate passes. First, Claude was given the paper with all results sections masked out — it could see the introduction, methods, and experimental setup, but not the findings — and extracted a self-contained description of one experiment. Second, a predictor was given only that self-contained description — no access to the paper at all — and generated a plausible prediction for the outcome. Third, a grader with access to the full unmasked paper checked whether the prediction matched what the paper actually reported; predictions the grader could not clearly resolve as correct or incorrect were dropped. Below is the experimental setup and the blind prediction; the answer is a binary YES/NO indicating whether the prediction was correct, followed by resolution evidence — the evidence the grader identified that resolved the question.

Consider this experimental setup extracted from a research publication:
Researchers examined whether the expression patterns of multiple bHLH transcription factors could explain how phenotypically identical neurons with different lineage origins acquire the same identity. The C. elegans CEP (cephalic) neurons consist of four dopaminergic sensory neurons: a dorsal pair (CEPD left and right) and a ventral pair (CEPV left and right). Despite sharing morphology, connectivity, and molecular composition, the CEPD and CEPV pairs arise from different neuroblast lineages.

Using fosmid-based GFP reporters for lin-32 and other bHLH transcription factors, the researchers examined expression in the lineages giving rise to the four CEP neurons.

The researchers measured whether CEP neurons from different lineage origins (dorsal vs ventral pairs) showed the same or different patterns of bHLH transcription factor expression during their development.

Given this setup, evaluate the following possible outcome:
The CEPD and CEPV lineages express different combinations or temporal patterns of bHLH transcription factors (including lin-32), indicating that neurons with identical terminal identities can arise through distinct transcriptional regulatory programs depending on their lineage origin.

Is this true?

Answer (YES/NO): YES